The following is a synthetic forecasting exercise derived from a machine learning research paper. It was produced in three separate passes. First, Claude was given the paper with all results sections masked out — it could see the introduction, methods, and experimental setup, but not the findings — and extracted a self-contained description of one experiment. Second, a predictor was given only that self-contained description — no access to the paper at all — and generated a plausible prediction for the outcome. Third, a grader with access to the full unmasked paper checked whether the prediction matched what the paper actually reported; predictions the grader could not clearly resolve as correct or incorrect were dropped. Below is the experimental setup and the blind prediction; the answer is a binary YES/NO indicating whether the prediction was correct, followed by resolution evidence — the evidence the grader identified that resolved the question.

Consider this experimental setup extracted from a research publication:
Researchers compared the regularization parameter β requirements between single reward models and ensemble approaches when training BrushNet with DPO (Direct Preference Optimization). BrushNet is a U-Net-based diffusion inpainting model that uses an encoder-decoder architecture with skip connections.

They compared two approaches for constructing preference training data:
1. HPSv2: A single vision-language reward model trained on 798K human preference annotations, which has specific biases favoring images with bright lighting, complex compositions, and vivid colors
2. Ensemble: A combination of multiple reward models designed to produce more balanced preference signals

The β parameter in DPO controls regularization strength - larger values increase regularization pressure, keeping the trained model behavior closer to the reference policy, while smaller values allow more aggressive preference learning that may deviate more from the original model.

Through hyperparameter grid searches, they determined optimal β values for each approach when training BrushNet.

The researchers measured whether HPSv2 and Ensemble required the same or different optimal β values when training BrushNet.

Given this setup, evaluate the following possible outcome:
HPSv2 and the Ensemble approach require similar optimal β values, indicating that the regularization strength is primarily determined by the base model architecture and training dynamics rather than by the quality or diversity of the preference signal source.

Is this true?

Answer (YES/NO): YES